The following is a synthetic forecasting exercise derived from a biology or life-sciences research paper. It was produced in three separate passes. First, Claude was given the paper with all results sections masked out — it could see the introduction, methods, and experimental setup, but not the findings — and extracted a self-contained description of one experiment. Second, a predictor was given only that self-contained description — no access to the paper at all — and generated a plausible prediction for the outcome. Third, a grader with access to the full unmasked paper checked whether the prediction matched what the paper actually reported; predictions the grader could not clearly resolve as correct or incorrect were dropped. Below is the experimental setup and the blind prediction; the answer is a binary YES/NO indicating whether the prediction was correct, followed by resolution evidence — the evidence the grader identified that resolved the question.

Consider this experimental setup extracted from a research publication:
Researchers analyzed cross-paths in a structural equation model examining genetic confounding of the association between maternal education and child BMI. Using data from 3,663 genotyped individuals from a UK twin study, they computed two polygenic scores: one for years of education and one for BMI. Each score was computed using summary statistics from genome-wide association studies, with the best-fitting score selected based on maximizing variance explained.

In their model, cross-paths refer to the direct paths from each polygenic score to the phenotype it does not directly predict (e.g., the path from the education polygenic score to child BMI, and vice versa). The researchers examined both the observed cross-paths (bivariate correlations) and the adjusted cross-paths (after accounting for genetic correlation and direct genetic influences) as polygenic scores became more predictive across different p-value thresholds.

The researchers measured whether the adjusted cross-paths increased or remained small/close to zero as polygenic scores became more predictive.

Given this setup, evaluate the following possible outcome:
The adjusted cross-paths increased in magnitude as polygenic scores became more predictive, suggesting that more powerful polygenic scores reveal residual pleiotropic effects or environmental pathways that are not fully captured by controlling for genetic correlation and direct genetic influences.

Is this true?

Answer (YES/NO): NO